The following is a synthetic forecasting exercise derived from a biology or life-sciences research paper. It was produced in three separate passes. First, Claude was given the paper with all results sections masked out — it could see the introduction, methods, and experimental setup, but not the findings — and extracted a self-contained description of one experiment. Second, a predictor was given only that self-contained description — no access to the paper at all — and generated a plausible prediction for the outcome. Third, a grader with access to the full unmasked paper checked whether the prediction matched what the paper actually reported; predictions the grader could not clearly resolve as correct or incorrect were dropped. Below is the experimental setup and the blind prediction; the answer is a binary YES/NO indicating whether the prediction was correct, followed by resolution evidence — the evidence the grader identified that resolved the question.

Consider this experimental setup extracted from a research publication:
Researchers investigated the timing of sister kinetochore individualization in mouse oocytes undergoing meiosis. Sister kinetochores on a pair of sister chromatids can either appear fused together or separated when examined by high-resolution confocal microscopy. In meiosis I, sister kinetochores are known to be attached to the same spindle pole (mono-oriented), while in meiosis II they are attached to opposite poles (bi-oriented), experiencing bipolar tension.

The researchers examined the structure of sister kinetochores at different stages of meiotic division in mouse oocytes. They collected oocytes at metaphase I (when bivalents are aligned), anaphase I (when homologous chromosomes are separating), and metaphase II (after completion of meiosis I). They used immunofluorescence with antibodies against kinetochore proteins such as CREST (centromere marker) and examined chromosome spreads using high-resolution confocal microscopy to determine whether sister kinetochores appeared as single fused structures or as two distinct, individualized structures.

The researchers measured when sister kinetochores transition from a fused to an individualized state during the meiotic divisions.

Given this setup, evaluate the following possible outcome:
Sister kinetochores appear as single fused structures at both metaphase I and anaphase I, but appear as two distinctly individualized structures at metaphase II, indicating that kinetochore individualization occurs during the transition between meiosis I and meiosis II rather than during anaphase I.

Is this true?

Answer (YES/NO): NO